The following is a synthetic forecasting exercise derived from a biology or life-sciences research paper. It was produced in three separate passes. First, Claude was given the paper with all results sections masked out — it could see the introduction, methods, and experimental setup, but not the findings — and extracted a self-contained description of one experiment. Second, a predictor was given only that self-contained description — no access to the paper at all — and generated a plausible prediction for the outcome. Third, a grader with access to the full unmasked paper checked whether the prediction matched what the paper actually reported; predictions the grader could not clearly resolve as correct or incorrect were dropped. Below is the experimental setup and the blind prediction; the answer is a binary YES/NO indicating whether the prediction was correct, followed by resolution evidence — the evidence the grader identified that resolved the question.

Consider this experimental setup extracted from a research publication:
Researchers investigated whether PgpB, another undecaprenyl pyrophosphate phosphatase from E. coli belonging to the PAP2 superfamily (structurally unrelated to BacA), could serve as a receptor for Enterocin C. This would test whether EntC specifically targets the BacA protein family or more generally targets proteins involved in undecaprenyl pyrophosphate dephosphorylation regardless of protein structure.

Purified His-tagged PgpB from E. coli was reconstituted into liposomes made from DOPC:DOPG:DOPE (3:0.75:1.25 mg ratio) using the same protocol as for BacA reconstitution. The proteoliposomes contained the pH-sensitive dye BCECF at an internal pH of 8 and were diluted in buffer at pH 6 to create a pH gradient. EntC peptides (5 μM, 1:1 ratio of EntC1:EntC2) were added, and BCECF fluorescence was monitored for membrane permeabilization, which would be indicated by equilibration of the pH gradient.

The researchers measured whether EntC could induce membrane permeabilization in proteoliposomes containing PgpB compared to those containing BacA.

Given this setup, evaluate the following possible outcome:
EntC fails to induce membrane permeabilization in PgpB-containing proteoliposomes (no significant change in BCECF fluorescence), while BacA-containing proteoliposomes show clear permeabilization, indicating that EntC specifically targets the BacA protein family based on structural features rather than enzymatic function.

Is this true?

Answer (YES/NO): YES